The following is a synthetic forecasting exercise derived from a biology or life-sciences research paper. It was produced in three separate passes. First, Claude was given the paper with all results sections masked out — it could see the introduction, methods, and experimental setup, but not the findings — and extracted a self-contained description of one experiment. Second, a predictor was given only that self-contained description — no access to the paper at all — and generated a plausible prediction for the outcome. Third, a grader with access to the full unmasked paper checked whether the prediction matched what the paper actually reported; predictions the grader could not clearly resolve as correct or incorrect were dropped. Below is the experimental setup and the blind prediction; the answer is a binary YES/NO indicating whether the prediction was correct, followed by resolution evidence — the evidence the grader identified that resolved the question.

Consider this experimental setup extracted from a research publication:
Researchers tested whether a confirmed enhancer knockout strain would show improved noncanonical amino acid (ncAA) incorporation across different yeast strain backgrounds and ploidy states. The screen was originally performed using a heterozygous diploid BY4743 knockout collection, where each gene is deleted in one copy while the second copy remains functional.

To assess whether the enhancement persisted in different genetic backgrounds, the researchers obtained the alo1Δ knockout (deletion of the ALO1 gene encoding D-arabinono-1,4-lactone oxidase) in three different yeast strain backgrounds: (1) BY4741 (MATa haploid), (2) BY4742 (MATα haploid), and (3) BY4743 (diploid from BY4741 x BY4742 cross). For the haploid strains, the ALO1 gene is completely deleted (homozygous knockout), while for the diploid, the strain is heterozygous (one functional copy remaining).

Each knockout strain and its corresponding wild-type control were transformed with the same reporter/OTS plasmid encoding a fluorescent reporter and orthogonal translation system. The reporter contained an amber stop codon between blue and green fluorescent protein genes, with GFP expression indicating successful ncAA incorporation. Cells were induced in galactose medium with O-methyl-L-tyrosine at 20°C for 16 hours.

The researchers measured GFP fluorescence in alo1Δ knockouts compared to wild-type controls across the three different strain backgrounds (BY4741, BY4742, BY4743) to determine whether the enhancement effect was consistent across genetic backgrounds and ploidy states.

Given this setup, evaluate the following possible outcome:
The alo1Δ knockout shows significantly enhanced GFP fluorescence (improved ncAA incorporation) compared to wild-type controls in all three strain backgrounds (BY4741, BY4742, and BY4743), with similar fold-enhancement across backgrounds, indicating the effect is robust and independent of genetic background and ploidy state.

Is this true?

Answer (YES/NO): NO